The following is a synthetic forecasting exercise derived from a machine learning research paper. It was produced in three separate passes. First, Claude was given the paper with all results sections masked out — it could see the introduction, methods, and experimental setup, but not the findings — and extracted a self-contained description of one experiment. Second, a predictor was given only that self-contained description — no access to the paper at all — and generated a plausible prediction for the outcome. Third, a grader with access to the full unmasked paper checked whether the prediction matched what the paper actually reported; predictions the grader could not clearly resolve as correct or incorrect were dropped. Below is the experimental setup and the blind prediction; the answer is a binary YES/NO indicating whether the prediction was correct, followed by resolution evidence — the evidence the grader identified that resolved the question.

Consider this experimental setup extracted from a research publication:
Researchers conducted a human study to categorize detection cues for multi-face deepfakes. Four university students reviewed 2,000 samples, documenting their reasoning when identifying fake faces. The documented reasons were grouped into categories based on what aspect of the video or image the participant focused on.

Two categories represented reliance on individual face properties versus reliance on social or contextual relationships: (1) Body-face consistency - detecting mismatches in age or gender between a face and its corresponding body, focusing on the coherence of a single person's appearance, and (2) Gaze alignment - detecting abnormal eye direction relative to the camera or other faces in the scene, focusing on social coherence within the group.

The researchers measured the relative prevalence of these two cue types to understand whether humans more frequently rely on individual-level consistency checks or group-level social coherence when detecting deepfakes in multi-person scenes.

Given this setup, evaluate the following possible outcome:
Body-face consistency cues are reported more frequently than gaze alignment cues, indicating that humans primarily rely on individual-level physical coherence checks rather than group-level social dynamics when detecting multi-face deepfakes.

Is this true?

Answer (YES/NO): NO